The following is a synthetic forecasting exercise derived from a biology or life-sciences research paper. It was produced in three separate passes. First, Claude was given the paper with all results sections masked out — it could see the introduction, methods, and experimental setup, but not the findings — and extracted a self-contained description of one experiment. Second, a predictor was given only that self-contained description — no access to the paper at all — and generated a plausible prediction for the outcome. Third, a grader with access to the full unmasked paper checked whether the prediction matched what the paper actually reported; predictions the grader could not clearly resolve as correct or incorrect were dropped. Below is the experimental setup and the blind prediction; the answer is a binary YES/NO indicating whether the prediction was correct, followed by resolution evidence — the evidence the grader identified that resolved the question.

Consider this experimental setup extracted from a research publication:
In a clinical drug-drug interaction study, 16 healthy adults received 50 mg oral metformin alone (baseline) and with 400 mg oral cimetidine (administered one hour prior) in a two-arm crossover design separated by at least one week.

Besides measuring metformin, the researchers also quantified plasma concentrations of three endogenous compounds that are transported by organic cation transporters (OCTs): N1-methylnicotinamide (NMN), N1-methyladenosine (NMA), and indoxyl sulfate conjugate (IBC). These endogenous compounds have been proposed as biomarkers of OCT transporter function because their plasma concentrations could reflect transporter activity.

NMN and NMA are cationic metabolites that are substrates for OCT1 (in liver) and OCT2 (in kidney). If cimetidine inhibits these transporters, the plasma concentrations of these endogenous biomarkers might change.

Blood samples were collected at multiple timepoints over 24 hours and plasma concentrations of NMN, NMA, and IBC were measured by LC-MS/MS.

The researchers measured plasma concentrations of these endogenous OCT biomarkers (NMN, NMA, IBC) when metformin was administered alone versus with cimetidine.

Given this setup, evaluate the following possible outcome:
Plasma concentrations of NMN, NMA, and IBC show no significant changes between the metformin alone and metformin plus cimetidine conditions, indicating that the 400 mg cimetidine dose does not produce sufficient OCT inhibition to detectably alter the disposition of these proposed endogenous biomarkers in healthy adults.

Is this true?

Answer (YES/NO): NO